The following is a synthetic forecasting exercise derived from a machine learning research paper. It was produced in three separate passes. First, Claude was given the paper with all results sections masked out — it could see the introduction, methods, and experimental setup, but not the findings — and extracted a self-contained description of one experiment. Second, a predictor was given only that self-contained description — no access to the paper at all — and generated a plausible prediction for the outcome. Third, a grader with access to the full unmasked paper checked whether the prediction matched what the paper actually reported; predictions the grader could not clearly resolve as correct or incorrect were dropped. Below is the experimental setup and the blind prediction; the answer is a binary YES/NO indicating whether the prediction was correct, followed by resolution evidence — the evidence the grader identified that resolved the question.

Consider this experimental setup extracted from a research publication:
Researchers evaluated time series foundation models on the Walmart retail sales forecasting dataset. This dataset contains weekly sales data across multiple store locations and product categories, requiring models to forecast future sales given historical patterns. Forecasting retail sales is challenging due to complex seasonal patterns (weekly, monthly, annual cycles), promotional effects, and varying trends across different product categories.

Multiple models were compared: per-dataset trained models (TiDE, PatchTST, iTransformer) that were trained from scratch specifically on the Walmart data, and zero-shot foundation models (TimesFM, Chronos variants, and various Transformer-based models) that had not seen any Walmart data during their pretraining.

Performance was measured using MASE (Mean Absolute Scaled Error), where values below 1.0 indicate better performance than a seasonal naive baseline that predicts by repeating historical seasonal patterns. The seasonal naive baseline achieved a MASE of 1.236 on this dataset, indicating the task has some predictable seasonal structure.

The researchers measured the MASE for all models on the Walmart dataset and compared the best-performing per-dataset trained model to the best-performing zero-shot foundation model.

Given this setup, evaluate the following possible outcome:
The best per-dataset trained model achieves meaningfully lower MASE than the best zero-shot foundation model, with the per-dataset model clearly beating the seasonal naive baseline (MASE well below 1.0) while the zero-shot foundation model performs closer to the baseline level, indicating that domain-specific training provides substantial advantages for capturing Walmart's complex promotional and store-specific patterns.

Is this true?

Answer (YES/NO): NO